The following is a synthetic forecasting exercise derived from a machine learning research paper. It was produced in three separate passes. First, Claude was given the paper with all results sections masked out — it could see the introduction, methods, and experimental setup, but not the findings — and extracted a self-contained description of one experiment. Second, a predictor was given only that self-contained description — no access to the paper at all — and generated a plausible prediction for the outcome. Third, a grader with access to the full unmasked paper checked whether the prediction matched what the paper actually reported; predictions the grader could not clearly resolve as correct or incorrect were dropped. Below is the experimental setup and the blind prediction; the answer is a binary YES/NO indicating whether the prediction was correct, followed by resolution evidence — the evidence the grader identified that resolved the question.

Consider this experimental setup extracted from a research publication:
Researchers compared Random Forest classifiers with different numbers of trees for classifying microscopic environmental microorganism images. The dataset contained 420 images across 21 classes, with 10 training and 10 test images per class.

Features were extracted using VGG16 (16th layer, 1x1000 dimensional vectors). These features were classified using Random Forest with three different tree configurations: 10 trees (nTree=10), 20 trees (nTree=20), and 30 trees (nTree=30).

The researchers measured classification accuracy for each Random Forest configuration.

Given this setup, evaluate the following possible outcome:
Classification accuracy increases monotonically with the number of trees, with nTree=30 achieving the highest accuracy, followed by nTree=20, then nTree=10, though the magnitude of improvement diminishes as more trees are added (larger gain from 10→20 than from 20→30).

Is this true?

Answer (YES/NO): NO